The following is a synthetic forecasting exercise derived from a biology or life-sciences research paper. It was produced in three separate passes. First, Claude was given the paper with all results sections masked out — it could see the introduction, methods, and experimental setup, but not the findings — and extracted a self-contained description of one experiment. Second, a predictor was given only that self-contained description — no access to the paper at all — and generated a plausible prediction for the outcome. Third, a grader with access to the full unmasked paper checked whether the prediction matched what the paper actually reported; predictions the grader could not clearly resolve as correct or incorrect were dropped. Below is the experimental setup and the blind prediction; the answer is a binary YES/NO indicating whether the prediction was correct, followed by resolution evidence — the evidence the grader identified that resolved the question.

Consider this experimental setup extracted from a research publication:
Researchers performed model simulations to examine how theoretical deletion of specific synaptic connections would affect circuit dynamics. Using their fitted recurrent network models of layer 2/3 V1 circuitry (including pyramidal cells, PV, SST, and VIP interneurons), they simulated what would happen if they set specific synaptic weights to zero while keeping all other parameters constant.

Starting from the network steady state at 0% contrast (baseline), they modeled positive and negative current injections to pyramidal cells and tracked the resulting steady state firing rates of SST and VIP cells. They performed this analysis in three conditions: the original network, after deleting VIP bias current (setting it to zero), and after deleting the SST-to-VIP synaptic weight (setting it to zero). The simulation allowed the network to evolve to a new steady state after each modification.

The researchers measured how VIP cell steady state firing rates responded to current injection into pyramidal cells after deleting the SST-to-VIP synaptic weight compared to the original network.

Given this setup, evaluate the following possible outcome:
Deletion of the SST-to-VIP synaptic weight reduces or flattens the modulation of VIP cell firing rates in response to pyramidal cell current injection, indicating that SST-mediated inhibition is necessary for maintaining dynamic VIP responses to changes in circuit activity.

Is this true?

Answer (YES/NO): NO